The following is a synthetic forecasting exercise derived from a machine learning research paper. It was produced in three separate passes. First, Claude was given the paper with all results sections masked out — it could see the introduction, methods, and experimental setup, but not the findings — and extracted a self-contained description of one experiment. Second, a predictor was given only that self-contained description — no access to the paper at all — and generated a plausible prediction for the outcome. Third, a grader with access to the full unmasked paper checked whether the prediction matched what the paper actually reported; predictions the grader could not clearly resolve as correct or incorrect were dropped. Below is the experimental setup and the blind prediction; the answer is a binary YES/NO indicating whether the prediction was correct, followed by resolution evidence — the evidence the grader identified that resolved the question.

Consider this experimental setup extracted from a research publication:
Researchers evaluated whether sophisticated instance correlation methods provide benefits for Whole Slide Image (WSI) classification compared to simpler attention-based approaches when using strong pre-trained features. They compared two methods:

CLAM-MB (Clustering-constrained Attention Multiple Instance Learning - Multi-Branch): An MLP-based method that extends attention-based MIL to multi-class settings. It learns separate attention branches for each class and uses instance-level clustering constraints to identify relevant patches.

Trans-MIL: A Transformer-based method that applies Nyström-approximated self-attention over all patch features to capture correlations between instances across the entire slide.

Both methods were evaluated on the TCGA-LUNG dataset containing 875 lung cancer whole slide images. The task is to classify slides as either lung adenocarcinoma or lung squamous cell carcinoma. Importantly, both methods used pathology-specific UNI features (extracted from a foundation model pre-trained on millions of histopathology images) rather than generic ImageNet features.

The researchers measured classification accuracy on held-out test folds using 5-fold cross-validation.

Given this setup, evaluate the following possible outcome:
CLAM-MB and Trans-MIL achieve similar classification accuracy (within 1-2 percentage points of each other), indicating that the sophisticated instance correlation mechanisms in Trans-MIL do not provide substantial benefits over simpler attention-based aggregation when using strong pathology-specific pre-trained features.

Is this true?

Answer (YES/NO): YES